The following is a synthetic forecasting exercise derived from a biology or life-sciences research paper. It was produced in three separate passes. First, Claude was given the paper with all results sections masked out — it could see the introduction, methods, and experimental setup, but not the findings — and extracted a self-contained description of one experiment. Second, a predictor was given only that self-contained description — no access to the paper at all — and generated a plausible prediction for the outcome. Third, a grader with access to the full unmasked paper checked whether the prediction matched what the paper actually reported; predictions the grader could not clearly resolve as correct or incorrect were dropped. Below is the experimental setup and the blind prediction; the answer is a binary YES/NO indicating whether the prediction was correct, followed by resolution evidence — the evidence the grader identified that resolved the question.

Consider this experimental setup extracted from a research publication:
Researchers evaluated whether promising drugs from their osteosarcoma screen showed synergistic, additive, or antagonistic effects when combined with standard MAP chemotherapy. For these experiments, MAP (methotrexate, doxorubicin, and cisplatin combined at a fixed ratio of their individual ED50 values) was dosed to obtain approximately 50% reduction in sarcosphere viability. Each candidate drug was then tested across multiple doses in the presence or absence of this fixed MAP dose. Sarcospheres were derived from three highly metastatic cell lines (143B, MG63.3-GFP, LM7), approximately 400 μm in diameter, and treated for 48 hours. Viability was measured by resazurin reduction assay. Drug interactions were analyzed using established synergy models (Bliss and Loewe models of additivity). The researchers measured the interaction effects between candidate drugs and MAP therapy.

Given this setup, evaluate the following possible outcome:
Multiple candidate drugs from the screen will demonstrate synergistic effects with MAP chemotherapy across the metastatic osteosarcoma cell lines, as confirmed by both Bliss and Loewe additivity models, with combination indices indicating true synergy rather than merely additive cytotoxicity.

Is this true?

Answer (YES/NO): NO